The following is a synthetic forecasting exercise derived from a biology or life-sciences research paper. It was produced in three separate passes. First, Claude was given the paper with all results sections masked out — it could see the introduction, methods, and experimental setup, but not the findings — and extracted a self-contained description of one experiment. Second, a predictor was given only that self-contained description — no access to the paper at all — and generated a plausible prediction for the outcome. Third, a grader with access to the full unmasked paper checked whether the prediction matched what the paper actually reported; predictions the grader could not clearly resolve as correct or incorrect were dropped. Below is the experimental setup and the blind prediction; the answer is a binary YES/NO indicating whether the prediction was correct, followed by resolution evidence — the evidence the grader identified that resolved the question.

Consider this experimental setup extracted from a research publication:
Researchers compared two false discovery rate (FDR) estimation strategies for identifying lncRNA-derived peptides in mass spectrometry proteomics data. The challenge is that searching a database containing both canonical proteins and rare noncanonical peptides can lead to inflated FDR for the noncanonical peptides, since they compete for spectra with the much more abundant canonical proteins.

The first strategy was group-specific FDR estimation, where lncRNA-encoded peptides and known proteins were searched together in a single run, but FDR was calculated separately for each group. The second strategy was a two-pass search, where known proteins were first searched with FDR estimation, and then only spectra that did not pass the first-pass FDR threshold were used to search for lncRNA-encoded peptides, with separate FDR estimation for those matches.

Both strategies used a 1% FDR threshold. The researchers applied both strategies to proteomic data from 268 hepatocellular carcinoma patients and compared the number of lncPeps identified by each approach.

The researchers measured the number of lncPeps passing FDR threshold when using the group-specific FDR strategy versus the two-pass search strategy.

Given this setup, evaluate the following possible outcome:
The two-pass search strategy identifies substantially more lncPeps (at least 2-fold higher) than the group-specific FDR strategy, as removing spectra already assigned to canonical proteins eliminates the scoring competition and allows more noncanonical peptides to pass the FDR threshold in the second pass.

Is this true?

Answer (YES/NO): NO